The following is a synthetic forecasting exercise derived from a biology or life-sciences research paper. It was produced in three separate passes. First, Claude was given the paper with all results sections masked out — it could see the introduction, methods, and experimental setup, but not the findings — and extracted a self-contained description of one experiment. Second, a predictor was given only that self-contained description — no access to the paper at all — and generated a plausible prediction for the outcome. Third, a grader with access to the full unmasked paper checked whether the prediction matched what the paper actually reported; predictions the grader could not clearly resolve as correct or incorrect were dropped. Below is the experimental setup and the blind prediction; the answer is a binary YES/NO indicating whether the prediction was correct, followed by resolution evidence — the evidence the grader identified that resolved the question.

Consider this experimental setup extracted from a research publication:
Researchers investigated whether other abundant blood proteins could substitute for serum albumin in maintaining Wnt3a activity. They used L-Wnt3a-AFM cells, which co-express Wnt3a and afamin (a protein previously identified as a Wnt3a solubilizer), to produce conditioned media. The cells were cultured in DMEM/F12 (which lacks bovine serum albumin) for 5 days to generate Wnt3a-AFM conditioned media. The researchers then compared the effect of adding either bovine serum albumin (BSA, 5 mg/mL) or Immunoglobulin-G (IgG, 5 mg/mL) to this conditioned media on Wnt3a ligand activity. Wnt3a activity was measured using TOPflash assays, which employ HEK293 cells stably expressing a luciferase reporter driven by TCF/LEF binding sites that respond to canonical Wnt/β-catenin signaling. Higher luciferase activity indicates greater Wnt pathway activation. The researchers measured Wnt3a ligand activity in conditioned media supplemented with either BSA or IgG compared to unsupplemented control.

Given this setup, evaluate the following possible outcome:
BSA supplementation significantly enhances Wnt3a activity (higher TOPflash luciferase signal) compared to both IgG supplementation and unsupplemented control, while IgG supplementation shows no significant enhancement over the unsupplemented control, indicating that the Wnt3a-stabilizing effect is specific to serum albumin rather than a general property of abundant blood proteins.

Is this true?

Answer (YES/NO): YES